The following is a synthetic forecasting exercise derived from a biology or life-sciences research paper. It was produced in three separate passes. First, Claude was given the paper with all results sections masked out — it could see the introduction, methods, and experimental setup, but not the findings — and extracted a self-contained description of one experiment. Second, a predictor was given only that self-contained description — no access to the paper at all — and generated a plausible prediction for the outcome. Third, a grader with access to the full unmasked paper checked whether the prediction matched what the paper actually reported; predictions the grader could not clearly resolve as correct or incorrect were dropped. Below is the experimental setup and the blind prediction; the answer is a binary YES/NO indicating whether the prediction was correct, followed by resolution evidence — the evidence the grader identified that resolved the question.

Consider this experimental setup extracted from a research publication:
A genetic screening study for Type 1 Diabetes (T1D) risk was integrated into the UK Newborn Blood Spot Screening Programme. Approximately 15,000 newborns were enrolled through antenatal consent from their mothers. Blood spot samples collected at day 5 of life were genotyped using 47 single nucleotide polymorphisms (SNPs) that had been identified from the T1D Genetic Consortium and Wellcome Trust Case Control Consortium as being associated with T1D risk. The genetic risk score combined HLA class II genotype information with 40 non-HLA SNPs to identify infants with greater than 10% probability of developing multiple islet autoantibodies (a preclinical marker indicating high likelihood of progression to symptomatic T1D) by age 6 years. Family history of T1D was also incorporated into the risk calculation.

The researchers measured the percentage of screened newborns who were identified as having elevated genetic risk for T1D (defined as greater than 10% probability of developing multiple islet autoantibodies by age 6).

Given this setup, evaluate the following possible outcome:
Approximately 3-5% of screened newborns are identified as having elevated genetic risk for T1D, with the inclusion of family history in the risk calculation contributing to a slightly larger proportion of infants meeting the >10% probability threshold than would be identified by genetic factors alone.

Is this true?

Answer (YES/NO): NO